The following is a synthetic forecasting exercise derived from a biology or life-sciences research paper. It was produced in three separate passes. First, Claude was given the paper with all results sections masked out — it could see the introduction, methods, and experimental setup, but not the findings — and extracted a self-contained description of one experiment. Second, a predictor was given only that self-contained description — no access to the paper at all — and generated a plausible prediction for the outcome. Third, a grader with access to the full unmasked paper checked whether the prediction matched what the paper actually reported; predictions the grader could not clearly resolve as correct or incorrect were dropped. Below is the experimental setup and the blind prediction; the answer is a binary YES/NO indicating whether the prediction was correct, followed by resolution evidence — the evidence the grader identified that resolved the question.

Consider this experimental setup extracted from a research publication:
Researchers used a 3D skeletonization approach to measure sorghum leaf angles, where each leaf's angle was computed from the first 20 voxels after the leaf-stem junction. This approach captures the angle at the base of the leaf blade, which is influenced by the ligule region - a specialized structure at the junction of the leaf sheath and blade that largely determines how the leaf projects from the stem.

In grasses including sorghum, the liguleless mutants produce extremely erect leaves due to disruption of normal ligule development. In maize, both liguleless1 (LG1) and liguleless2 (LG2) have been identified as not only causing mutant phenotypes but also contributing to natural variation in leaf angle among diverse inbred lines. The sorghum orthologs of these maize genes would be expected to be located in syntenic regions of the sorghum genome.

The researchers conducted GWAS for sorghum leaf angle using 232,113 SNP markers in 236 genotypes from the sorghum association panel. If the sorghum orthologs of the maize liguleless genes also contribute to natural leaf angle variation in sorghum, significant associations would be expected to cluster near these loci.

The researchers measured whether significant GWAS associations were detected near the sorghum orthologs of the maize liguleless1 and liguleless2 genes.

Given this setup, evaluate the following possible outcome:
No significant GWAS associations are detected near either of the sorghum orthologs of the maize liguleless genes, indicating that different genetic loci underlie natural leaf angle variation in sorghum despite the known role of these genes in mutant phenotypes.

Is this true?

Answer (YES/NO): YES